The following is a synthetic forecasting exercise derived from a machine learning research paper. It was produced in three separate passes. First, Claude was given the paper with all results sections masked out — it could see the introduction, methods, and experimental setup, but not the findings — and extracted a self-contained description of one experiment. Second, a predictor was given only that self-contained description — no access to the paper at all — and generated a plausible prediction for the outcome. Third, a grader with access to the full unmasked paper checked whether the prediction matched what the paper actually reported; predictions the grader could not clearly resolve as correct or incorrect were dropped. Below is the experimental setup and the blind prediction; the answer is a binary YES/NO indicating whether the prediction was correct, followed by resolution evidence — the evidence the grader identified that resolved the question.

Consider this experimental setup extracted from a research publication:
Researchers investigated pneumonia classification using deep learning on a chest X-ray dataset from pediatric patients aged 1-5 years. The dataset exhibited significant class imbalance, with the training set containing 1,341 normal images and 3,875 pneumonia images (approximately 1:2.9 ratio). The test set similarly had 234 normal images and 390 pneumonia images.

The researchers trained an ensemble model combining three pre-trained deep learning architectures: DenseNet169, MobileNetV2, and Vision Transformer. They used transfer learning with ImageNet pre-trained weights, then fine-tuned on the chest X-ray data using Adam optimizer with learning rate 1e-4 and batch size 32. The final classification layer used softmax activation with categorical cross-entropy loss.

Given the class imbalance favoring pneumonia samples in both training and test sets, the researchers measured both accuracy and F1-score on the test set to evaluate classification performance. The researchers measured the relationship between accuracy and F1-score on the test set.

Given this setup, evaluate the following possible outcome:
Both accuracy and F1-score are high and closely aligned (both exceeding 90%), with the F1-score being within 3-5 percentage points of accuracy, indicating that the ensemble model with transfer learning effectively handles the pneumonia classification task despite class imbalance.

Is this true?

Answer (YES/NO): YES